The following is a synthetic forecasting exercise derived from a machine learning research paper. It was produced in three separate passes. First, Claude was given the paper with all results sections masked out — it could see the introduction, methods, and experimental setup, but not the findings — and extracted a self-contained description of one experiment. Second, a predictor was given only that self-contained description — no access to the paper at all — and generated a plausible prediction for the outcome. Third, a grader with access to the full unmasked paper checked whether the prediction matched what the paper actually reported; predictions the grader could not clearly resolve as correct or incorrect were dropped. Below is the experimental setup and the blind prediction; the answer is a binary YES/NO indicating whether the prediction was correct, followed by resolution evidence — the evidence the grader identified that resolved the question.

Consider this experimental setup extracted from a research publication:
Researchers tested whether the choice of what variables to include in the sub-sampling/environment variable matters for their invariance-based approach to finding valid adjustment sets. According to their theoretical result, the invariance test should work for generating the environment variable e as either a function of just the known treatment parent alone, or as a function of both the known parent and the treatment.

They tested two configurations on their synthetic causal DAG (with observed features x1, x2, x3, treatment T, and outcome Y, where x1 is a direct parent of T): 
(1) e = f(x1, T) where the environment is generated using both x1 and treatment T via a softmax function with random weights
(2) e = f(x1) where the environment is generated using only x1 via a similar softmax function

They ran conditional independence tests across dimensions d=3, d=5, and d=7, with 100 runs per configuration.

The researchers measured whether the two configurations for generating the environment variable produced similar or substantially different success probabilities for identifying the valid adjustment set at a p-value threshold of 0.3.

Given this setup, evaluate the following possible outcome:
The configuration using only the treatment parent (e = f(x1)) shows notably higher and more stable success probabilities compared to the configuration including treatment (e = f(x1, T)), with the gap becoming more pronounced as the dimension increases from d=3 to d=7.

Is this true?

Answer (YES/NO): NO